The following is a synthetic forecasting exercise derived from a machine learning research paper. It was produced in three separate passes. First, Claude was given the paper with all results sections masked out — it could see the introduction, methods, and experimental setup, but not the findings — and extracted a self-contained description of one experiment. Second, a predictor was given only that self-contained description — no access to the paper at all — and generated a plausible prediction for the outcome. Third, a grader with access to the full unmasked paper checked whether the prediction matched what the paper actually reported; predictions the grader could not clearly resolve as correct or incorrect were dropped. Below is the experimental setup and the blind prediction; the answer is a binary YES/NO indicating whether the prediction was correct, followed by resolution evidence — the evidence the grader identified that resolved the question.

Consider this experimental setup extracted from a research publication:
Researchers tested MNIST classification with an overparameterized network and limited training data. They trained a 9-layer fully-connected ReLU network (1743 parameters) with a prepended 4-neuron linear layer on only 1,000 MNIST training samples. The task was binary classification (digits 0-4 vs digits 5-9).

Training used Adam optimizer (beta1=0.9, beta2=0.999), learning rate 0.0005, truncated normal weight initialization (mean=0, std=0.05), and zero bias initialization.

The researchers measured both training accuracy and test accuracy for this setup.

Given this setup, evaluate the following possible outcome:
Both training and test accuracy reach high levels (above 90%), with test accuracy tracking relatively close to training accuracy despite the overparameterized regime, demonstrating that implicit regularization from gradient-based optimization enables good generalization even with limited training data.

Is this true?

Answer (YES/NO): NO